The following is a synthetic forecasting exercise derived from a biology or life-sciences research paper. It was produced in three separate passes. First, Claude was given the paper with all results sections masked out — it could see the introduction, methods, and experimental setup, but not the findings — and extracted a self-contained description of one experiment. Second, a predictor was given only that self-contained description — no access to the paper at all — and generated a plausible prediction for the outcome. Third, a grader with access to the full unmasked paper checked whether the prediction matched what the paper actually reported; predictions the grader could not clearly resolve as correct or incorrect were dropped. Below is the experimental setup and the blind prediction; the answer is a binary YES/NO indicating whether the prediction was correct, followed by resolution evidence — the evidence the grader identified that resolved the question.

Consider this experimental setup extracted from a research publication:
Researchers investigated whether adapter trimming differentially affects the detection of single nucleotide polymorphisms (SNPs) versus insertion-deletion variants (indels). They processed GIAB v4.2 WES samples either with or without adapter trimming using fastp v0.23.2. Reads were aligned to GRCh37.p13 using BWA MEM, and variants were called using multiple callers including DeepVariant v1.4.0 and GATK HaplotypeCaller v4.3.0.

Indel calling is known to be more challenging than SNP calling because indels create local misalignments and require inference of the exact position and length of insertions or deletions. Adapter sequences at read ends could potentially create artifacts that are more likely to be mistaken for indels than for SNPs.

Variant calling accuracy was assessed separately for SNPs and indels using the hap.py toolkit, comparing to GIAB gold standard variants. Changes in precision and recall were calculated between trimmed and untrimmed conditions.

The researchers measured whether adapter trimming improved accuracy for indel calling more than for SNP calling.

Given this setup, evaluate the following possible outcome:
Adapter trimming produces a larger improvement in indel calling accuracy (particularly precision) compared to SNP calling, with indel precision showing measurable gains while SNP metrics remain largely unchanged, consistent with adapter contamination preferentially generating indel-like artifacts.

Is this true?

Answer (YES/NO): YES